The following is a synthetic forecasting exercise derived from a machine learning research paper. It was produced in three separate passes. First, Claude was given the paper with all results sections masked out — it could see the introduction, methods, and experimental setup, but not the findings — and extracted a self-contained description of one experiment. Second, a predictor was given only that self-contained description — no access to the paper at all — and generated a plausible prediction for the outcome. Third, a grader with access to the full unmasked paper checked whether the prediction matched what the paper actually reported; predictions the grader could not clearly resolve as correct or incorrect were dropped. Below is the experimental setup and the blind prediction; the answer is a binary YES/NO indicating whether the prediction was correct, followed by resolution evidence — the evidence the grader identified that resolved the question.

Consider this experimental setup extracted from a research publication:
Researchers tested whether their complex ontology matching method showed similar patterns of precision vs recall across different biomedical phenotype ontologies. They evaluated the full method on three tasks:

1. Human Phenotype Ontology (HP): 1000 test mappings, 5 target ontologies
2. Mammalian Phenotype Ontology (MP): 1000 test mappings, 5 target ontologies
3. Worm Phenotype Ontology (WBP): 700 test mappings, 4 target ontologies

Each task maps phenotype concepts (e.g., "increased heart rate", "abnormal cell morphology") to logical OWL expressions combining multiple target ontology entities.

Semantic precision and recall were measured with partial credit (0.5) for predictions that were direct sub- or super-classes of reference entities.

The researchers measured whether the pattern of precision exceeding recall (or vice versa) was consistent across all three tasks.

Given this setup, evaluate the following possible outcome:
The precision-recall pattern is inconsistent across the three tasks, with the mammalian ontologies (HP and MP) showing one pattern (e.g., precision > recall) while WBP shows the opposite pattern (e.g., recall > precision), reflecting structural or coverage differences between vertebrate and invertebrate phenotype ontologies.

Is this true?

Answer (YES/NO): NO